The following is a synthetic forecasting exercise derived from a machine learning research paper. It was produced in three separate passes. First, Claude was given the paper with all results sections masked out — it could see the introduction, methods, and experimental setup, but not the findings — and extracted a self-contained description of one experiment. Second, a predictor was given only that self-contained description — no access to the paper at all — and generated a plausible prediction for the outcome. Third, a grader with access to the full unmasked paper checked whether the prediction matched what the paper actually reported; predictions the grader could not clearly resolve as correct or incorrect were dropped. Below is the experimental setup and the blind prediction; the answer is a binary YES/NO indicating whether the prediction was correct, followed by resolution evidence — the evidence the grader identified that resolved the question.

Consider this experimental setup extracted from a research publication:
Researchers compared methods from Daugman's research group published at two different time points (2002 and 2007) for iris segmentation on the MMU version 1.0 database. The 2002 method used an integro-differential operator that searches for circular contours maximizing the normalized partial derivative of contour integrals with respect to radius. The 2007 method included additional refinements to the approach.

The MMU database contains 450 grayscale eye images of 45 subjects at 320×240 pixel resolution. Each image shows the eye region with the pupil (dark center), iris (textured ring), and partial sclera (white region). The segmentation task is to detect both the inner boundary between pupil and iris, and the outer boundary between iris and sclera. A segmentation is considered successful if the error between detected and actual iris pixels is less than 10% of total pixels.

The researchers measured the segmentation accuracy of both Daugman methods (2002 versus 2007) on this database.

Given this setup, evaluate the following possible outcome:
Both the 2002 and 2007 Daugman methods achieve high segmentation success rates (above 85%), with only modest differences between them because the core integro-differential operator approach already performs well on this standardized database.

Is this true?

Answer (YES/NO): NO